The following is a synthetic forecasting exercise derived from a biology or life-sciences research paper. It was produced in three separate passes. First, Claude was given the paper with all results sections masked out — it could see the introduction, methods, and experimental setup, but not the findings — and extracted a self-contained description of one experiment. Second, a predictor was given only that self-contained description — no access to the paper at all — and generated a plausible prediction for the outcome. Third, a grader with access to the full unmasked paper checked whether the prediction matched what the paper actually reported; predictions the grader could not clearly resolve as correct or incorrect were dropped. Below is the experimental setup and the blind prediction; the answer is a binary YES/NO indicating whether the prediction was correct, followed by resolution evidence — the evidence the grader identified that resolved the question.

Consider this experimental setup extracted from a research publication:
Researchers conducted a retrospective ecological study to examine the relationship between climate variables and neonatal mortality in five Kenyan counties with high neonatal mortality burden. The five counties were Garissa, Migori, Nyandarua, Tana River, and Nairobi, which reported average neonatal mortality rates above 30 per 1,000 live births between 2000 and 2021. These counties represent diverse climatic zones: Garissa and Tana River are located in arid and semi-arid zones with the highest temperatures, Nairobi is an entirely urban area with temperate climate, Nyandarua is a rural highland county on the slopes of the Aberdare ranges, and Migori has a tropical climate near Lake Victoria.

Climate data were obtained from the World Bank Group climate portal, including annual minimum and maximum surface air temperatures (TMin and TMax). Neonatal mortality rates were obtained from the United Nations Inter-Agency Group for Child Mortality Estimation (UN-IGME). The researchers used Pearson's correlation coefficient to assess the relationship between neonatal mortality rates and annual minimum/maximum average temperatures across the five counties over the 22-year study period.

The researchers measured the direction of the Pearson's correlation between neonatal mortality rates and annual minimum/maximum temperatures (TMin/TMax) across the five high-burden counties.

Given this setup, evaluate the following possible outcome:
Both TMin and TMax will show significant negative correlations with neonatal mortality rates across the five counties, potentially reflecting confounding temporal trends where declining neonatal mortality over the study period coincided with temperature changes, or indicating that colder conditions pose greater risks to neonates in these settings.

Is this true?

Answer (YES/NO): NO